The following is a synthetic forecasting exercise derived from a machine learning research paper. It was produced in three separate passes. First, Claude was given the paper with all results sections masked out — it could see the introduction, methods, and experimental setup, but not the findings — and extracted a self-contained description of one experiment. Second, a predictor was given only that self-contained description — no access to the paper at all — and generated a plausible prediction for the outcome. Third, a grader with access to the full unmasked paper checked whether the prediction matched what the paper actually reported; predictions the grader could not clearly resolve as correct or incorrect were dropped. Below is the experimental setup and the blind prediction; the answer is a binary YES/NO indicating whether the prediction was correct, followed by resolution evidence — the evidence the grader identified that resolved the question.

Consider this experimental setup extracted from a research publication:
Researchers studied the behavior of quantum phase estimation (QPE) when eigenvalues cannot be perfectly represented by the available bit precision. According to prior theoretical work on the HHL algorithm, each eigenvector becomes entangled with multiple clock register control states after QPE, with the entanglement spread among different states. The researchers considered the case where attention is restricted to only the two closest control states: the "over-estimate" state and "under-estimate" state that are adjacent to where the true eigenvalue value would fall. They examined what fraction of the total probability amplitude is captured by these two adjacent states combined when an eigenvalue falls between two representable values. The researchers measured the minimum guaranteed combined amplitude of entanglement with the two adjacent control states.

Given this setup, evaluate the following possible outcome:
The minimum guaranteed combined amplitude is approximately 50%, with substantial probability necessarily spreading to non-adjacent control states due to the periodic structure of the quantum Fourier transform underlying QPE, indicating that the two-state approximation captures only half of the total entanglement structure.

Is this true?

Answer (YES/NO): NO